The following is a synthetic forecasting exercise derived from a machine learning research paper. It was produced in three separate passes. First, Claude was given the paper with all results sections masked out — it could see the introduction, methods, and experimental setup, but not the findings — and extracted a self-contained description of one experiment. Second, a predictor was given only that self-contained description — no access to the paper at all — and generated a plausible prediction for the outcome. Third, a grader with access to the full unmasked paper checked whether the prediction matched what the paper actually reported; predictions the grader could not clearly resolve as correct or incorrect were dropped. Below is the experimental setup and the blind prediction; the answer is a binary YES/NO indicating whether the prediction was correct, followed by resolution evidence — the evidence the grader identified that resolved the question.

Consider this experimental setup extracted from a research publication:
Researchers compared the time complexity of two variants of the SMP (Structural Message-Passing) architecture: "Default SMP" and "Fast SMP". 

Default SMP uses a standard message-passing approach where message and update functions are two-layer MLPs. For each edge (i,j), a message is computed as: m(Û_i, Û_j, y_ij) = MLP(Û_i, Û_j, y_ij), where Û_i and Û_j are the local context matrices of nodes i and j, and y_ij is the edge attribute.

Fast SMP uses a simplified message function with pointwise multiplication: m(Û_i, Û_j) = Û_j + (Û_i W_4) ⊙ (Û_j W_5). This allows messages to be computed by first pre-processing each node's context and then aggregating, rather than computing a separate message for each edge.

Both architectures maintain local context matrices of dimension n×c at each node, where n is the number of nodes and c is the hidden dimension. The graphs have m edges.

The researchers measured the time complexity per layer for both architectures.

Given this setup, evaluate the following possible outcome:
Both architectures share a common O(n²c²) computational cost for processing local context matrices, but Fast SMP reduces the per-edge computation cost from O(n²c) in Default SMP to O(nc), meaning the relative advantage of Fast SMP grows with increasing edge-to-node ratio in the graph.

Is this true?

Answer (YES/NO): NO